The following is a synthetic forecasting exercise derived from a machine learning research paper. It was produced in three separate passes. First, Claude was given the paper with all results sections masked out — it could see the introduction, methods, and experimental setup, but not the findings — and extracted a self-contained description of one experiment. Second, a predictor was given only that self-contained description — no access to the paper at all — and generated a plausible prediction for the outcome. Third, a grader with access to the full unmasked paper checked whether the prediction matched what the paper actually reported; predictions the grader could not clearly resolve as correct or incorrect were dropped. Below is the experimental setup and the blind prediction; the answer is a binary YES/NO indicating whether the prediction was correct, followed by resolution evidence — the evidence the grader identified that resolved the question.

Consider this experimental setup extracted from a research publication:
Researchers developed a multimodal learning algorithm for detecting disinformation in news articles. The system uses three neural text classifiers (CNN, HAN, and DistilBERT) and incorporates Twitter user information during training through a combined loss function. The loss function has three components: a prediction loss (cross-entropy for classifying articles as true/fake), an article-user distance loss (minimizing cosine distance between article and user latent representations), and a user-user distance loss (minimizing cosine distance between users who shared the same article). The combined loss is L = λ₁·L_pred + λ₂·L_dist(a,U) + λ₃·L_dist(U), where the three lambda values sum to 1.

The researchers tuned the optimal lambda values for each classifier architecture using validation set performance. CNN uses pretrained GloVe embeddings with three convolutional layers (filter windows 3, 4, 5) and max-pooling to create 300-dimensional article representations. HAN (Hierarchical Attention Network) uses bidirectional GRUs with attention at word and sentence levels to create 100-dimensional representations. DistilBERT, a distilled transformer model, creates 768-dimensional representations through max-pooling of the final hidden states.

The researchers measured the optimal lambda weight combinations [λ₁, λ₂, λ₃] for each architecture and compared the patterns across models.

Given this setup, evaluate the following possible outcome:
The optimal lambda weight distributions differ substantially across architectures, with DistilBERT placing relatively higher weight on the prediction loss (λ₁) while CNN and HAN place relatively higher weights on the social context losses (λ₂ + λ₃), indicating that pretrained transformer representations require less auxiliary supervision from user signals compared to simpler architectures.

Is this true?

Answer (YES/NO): NO